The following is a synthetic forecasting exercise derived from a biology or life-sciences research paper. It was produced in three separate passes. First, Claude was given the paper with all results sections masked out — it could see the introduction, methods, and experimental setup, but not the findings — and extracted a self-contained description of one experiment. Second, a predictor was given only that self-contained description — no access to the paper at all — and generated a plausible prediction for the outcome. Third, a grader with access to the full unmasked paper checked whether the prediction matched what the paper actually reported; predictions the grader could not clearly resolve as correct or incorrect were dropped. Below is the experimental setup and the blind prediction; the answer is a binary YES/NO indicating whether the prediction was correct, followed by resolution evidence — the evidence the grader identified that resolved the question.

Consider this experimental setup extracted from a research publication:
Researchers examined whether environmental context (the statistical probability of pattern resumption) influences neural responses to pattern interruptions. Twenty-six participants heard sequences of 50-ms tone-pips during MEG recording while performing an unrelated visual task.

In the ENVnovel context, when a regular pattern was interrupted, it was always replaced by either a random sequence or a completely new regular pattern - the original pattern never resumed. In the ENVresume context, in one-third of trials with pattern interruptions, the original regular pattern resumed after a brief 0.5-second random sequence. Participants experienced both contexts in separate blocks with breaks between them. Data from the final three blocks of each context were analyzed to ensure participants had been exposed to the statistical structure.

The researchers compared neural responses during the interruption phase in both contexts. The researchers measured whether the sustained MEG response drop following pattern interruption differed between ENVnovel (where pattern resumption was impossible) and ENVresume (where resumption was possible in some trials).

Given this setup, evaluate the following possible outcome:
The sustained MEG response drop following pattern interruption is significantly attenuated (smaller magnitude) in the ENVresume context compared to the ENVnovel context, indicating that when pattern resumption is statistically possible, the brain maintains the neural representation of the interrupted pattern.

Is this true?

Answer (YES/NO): NO